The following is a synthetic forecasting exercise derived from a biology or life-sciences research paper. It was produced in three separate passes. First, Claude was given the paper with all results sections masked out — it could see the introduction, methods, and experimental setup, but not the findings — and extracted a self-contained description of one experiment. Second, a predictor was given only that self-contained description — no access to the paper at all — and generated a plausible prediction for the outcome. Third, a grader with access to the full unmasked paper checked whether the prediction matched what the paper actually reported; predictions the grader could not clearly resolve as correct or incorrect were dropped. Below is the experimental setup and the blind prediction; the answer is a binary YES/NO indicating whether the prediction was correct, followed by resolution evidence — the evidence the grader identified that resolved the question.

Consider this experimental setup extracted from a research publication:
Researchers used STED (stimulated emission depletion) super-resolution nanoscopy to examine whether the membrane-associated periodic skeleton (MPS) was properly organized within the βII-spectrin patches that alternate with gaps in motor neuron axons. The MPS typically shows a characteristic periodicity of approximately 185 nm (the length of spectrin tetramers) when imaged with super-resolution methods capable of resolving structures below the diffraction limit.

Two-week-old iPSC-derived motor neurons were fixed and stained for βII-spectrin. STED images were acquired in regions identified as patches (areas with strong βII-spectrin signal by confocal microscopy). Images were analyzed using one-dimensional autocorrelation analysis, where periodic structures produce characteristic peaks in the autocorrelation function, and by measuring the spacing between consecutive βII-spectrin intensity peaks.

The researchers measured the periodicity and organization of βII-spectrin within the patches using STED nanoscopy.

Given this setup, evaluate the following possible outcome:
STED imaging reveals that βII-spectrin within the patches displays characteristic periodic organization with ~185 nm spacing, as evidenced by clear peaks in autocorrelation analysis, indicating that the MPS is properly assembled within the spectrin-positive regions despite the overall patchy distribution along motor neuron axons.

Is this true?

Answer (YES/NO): YES